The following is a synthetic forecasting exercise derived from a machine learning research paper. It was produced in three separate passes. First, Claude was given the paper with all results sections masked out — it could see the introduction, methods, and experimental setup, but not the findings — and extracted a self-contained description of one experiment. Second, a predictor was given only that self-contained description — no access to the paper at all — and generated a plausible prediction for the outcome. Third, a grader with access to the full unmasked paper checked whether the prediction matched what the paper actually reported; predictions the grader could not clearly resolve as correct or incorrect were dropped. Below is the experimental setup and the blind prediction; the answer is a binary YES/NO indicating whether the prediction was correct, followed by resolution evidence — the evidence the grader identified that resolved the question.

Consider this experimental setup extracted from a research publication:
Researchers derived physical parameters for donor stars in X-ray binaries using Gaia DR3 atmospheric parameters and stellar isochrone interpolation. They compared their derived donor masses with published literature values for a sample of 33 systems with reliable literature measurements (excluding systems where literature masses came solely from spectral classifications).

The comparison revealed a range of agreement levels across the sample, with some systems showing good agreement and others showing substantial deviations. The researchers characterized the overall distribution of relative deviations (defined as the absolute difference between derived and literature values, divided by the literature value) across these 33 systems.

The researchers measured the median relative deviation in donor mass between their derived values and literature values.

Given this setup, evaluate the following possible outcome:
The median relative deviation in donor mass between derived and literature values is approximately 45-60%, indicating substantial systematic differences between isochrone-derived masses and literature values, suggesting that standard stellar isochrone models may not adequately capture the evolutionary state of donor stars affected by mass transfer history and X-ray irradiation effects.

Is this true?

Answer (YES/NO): NO